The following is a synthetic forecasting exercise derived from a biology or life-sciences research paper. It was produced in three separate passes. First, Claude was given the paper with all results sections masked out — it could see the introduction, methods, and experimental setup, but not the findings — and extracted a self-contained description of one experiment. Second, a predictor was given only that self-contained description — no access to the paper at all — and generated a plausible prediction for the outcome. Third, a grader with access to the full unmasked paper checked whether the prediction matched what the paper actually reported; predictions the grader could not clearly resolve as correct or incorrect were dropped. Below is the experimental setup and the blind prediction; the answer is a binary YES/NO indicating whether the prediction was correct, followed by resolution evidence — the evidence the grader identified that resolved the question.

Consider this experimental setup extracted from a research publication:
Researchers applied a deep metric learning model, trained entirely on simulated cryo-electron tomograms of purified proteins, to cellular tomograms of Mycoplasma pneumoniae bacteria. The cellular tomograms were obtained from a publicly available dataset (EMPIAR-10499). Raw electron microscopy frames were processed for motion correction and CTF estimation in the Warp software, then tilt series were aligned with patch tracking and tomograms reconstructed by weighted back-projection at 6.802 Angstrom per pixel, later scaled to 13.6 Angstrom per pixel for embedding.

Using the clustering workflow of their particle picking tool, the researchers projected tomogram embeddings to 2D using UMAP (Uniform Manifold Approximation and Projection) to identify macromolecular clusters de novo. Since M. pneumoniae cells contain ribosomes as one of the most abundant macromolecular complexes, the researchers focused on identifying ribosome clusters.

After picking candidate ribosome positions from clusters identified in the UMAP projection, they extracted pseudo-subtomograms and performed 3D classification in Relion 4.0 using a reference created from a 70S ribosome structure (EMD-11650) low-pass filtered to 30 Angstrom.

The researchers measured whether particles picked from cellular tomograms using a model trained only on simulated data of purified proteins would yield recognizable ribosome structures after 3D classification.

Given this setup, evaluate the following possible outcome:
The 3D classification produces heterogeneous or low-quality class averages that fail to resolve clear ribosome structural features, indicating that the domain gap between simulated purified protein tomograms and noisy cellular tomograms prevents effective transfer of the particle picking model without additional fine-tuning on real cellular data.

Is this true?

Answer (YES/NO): NO